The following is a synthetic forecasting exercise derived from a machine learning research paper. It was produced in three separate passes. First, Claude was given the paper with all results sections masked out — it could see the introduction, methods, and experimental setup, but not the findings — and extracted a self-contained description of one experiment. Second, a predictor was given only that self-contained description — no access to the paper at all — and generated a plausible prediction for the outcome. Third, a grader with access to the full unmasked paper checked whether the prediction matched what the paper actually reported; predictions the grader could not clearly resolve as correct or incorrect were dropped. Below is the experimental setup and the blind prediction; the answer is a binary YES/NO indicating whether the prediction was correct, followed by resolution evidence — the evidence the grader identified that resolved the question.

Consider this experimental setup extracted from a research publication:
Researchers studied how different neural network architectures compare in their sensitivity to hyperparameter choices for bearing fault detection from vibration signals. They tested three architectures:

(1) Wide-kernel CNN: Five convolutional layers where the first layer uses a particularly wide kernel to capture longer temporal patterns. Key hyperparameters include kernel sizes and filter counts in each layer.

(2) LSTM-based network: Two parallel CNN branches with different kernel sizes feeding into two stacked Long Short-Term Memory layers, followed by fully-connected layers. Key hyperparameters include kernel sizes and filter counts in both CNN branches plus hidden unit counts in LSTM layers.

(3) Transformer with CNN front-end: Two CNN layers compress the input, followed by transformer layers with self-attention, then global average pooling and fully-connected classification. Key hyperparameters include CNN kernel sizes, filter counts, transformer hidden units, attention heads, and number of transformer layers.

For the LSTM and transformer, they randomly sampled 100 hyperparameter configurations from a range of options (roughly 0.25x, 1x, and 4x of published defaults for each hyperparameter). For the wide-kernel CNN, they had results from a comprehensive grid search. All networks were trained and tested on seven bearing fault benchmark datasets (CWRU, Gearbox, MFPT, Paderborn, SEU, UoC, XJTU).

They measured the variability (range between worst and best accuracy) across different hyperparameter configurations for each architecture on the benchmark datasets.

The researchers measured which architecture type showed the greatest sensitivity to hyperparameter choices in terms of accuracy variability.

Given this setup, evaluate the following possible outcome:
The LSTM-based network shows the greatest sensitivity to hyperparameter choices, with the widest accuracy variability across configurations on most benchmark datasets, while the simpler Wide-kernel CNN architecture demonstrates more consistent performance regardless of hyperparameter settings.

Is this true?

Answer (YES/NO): NO